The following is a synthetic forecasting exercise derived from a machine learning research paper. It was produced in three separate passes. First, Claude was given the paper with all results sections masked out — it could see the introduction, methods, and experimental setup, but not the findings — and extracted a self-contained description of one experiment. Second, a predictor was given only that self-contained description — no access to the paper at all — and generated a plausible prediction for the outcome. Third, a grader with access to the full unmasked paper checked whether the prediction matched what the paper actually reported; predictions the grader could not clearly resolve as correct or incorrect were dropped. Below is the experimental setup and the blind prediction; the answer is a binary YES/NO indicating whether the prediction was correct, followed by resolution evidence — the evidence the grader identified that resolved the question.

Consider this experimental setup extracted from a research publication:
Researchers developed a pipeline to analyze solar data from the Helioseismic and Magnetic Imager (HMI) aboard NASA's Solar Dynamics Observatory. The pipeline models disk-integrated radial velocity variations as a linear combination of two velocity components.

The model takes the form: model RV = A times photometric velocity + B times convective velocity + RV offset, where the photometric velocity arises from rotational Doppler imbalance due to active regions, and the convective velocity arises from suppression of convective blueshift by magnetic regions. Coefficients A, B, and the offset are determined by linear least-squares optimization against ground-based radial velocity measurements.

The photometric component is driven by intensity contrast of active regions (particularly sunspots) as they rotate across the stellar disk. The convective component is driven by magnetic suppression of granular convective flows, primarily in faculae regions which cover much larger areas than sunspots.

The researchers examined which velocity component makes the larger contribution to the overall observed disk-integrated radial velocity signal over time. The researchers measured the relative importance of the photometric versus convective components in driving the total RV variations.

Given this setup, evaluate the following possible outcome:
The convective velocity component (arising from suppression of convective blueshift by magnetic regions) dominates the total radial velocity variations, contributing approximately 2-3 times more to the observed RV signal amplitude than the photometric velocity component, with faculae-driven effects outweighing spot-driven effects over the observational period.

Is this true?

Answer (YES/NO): NO